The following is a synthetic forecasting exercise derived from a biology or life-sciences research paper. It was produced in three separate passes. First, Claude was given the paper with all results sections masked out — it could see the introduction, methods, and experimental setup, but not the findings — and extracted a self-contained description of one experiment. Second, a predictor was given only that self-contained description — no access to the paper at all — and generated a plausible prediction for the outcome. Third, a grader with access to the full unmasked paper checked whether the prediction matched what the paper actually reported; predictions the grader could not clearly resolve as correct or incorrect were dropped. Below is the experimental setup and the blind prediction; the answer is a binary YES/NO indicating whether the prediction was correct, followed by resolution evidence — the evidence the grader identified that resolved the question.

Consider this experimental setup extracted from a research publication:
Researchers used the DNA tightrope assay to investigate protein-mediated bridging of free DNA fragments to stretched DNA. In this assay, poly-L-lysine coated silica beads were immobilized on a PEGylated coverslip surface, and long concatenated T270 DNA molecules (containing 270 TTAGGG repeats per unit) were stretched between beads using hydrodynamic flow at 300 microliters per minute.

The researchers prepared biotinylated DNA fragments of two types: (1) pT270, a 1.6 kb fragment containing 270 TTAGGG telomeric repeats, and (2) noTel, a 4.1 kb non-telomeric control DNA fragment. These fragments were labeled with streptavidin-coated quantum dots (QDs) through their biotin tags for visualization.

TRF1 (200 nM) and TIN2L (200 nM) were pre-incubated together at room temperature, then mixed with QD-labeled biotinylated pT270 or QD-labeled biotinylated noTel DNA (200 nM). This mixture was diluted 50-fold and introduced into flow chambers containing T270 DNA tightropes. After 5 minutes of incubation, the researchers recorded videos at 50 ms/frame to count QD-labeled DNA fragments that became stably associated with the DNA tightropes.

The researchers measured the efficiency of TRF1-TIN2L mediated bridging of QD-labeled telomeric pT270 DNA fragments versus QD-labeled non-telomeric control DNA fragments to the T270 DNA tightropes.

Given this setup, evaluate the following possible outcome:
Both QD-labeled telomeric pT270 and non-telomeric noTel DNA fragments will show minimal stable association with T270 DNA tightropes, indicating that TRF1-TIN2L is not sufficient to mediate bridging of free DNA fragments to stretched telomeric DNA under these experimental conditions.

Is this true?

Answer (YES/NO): NO